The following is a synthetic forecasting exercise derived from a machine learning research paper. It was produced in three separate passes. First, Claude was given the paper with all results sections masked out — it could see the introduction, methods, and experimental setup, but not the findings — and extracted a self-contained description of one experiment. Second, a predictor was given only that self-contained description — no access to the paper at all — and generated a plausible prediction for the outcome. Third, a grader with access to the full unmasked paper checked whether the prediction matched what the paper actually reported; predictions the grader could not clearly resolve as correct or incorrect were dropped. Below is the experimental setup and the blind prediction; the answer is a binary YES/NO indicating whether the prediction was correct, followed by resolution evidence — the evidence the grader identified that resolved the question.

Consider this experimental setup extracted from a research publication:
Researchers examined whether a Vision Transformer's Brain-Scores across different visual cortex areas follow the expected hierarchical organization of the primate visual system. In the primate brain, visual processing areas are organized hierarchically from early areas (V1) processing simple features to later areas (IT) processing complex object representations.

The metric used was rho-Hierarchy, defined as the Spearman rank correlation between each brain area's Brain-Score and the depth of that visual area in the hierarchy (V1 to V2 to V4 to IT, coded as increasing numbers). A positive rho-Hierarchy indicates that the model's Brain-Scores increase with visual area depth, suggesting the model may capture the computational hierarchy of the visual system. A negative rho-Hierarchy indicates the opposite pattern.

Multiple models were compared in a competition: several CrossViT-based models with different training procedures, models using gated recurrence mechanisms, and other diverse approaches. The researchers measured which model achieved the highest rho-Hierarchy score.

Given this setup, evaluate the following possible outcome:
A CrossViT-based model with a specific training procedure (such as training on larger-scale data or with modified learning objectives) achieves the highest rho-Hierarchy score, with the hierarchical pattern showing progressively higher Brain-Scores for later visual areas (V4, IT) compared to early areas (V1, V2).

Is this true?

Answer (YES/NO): NO